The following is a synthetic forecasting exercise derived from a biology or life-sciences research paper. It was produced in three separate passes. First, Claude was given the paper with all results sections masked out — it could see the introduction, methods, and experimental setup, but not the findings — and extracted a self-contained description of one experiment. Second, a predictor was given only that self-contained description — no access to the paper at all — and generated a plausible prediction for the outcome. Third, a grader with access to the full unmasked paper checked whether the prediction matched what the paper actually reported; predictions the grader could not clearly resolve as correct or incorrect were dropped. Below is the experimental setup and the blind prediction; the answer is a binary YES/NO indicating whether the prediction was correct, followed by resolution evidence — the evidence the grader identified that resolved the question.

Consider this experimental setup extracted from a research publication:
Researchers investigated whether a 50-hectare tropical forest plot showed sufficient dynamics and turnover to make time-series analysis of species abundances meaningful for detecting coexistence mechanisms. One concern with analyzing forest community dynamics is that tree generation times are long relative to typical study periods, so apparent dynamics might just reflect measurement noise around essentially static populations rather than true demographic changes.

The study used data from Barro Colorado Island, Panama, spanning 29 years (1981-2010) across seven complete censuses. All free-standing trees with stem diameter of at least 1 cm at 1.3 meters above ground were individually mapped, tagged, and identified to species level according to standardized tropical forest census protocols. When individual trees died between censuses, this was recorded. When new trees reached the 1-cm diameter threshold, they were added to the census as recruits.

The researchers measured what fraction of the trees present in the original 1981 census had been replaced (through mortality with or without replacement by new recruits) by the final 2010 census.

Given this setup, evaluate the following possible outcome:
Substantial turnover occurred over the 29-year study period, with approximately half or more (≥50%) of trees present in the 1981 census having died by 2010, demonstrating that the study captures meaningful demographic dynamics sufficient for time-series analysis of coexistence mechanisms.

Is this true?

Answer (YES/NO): YES